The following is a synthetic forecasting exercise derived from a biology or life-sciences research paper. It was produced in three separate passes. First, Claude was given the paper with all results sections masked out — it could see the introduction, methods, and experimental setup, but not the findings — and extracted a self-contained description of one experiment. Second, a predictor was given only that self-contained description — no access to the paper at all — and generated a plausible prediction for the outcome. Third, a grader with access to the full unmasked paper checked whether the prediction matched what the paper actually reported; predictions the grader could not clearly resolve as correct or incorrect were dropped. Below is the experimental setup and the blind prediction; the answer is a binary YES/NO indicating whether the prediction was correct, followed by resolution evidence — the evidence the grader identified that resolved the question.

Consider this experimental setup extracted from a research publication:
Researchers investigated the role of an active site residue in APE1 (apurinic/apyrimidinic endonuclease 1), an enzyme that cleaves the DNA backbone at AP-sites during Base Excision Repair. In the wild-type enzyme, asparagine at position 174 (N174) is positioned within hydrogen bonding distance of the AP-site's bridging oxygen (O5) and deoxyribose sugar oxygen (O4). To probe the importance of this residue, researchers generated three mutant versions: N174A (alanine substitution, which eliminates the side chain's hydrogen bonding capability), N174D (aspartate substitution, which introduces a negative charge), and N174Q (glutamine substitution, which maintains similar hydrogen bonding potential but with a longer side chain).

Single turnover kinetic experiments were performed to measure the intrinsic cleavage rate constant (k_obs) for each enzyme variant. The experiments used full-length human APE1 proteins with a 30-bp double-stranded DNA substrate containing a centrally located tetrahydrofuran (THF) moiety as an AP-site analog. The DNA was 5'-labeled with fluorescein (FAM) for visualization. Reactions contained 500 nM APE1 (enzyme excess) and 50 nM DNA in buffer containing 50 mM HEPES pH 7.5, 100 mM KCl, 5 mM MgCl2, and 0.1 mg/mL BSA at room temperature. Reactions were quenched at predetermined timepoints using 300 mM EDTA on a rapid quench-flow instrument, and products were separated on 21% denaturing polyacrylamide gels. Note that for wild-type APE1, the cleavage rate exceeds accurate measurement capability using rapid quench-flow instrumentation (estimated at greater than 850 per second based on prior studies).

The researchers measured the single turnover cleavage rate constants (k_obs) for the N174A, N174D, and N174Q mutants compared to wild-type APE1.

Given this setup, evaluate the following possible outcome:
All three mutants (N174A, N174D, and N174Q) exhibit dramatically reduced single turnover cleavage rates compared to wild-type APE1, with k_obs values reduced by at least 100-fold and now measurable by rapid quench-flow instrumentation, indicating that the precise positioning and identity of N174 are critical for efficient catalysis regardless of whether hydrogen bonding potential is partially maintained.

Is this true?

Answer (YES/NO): NO